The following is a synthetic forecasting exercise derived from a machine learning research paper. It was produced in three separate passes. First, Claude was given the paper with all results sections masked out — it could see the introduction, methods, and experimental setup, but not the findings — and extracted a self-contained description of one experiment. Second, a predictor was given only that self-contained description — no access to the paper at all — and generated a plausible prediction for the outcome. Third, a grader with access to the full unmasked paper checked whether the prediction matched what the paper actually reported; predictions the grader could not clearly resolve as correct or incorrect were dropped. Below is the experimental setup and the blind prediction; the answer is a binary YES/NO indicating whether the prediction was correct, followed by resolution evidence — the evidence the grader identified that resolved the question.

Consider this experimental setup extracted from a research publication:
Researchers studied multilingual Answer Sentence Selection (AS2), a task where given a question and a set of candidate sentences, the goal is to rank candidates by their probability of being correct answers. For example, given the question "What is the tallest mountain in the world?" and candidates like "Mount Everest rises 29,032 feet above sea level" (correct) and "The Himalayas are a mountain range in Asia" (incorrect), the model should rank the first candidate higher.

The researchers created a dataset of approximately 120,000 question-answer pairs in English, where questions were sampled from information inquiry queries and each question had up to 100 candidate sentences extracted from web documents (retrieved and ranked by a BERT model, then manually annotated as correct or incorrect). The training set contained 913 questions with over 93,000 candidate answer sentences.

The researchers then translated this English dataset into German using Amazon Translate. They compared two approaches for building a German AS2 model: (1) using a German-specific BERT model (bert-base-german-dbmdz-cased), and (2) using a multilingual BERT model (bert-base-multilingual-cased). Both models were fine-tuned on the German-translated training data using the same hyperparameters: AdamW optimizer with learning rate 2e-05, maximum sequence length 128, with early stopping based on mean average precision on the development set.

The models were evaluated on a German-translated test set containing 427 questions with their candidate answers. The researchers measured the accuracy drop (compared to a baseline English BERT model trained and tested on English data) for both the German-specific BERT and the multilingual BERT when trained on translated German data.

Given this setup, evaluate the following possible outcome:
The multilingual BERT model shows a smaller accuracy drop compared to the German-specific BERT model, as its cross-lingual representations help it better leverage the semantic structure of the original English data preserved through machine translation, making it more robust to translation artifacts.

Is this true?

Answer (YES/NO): NO